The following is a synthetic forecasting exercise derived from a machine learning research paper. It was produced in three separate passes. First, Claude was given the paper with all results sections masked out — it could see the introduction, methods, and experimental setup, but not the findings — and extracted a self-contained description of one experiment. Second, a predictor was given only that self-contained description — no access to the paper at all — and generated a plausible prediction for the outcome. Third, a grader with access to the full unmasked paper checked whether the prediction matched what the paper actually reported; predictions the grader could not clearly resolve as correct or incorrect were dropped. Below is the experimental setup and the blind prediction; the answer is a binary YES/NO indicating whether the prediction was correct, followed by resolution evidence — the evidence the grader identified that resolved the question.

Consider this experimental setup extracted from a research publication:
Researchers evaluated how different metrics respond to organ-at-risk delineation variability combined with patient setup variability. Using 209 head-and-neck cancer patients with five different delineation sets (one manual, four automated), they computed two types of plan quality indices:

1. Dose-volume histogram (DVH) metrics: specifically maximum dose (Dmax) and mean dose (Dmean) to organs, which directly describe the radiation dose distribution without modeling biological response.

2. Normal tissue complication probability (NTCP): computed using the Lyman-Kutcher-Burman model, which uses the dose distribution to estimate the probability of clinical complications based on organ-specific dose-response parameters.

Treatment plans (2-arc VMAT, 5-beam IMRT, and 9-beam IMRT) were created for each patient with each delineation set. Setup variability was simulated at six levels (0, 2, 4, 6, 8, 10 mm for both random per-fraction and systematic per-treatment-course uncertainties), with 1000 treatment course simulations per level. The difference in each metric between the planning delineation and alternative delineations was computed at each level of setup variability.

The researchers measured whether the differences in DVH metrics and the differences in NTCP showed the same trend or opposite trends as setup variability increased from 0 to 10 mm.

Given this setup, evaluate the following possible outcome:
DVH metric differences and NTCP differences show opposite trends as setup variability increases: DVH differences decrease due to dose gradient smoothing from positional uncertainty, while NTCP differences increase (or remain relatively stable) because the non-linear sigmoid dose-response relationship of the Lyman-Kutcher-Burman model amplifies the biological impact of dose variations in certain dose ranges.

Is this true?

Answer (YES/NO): YES